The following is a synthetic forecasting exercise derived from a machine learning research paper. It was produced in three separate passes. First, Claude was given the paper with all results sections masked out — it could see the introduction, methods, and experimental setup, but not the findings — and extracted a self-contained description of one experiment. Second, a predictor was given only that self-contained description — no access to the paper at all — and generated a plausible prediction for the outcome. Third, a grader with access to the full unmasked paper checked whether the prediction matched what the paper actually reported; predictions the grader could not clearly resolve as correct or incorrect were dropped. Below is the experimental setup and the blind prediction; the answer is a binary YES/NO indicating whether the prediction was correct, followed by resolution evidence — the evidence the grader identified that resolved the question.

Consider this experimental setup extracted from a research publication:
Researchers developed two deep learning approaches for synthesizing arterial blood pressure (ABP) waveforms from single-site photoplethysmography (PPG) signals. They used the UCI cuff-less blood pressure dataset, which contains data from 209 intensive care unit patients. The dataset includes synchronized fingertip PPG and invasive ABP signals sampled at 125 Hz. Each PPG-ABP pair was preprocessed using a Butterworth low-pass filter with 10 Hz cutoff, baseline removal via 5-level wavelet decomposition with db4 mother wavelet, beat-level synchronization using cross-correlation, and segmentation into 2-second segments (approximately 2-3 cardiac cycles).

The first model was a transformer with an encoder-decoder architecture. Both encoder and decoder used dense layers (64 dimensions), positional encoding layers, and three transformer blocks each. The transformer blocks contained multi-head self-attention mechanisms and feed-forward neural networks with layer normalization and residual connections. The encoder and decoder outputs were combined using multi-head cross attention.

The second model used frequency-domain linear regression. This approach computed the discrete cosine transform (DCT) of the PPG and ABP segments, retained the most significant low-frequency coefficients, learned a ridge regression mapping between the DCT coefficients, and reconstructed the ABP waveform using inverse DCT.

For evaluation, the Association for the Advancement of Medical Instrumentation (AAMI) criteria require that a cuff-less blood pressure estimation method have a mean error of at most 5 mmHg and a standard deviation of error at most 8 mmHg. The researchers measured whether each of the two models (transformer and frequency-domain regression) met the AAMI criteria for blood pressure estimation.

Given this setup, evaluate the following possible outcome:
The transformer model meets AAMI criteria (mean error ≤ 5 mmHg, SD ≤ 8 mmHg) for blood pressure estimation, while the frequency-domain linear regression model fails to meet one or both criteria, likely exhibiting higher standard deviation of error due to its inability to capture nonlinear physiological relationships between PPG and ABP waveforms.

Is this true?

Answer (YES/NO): NO